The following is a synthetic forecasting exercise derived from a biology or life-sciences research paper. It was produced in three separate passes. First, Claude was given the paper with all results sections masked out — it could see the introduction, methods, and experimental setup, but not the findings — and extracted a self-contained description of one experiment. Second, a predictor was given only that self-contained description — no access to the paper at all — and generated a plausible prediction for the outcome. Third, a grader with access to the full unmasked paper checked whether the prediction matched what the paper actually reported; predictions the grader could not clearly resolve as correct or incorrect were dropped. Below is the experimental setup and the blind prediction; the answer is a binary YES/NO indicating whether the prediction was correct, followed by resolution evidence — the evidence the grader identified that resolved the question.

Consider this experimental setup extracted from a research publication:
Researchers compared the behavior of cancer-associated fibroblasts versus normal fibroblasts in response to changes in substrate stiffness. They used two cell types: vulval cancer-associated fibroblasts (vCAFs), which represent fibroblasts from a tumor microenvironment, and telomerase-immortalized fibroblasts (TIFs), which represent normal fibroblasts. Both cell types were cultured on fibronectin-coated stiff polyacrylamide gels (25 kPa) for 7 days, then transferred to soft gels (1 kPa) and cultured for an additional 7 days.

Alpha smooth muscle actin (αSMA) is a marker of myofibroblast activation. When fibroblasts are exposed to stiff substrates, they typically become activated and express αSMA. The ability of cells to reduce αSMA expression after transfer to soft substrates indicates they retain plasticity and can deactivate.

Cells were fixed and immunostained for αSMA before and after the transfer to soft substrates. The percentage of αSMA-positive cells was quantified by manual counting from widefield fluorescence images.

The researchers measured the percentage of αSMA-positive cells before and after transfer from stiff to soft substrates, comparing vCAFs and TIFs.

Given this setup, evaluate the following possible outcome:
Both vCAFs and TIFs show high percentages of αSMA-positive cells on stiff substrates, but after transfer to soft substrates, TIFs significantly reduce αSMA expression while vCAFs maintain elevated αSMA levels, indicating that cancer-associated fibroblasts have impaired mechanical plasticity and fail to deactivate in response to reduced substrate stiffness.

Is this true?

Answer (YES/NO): NO